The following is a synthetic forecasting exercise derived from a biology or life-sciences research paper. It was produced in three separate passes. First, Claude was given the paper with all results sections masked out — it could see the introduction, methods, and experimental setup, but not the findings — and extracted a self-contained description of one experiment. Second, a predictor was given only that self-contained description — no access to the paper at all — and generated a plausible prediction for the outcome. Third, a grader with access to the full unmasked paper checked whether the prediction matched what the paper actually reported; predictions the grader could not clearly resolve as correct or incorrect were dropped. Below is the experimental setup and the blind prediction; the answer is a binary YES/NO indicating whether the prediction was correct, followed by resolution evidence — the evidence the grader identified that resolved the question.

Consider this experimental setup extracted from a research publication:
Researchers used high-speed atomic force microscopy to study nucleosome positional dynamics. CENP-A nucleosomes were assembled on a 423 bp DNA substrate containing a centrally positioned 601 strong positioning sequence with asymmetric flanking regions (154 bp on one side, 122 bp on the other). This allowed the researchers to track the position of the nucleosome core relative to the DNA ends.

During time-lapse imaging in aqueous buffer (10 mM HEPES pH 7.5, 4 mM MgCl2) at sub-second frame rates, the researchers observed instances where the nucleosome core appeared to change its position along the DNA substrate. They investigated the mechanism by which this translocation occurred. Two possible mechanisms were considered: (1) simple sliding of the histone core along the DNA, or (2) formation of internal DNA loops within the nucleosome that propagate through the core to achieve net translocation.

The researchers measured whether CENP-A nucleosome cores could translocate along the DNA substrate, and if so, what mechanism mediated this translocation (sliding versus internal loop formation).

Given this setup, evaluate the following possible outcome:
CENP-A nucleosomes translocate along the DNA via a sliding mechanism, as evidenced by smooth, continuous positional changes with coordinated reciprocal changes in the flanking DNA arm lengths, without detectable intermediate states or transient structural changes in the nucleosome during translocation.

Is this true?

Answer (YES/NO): NO